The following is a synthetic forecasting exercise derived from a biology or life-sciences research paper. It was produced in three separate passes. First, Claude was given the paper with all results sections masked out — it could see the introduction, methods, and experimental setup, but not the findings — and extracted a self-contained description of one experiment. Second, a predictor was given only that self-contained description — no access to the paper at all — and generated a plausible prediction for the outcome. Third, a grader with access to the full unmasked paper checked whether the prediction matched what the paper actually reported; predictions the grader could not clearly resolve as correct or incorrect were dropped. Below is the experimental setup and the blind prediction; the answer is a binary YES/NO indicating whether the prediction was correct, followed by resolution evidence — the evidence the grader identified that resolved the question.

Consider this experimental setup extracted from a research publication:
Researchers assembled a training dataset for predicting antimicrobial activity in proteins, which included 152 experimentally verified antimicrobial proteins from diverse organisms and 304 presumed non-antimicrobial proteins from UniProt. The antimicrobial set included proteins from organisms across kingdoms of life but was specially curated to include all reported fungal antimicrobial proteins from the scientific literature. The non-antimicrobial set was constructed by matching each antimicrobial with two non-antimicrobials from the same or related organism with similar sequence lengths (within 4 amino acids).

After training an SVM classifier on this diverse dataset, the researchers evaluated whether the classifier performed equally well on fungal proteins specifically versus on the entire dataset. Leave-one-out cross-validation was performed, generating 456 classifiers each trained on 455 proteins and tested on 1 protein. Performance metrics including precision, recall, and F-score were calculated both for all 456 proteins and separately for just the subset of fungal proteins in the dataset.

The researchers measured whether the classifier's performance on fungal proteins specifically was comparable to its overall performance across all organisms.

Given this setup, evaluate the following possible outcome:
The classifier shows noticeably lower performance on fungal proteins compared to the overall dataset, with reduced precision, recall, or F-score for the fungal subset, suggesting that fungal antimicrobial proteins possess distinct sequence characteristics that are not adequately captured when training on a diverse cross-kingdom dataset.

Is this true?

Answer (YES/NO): NO